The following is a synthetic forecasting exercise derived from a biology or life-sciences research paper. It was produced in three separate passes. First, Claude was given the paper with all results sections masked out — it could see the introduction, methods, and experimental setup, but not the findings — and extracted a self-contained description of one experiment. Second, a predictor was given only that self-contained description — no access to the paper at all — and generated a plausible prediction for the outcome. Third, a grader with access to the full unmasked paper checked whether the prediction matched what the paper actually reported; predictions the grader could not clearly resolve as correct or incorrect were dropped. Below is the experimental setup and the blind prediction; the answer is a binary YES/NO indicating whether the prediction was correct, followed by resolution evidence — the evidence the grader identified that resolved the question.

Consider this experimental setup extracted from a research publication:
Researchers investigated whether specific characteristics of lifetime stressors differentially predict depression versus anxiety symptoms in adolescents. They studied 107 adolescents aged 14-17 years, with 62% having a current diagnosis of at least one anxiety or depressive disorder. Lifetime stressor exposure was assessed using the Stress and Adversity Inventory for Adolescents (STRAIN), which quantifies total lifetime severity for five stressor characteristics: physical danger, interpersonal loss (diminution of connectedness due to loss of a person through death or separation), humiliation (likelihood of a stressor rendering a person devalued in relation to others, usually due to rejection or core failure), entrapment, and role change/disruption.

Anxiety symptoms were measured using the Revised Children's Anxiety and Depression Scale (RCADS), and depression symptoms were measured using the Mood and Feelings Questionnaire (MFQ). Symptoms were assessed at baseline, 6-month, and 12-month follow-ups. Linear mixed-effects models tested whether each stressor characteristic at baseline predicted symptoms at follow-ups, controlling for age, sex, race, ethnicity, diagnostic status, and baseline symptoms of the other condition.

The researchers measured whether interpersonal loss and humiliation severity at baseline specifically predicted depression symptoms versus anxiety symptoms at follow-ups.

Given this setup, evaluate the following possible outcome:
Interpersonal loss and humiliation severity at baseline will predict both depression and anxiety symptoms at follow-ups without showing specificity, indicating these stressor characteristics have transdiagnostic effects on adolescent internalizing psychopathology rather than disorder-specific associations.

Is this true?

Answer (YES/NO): NO